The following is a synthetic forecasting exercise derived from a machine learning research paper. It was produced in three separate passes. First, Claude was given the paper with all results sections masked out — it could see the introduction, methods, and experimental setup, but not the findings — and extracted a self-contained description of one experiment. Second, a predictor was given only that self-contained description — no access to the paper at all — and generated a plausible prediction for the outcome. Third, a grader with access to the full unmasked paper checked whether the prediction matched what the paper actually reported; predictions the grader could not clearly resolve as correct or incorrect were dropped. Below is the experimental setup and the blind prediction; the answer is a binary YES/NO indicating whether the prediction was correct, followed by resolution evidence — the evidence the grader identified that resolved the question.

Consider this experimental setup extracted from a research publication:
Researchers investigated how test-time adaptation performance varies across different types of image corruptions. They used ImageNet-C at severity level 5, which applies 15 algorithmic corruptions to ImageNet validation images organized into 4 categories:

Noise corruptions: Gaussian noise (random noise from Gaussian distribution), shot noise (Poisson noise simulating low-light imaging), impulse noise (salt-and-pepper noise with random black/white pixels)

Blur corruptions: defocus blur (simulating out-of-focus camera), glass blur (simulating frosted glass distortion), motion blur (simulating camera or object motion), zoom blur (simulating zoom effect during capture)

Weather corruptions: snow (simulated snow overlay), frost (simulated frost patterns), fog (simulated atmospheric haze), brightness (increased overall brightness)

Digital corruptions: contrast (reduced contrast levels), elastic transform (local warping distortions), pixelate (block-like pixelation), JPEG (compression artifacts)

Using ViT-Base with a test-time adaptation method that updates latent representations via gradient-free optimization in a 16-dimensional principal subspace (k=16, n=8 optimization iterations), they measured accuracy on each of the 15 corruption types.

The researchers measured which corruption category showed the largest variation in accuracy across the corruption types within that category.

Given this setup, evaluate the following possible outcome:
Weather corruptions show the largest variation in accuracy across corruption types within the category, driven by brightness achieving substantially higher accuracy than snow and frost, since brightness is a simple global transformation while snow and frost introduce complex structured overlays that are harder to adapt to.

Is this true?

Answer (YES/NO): NO